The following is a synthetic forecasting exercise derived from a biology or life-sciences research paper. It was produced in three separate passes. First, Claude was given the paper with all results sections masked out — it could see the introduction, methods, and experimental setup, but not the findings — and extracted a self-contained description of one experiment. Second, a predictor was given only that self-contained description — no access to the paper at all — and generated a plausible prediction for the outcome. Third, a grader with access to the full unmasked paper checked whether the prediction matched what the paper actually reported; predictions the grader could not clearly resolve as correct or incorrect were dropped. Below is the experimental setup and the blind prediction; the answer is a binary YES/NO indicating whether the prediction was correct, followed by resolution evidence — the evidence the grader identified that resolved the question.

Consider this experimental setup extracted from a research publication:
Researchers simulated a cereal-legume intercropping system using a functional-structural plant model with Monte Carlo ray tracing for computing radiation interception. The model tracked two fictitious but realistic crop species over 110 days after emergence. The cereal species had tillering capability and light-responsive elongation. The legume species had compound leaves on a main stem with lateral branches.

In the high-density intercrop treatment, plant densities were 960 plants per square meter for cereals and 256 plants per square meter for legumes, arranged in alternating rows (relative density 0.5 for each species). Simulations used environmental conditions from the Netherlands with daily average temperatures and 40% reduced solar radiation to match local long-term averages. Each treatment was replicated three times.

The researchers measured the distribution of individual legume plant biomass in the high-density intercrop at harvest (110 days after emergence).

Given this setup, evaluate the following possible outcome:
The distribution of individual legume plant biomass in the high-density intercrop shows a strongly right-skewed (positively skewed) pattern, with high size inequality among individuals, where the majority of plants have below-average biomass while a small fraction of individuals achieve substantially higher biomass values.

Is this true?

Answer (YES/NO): YES